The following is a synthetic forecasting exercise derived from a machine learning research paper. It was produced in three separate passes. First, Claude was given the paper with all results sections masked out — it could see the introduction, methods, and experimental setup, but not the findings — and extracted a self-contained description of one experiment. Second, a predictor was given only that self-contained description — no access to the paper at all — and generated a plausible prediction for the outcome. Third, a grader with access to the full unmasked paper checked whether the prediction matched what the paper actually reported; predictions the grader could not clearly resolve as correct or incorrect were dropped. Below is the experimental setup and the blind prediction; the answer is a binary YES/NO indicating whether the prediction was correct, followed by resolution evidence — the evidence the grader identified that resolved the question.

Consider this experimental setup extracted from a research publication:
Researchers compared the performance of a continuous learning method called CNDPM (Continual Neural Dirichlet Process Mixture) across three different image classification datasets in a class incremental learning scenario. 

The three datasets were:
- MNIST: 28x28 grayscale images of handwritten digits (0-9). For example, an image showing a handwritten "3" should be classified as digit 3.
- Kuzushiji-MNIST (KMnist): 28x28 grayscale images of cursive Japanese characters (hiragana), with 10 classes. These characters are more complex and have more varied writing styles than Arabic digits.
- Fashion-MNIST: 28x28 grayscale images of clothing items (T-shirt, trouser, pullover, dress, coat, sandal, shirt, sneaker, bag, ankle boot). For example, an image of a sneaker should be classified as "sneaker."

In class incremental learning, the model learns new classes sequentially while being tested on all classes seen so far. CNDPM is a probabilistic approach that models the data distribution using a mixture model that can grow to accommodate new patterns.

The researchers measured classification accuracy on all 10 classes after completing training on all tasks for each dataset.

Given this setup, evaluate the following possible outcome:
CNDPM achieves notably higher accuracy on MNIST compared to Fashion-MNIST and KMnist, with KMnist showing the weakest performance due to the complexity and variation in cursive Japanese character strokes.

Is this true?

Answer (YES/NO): NO